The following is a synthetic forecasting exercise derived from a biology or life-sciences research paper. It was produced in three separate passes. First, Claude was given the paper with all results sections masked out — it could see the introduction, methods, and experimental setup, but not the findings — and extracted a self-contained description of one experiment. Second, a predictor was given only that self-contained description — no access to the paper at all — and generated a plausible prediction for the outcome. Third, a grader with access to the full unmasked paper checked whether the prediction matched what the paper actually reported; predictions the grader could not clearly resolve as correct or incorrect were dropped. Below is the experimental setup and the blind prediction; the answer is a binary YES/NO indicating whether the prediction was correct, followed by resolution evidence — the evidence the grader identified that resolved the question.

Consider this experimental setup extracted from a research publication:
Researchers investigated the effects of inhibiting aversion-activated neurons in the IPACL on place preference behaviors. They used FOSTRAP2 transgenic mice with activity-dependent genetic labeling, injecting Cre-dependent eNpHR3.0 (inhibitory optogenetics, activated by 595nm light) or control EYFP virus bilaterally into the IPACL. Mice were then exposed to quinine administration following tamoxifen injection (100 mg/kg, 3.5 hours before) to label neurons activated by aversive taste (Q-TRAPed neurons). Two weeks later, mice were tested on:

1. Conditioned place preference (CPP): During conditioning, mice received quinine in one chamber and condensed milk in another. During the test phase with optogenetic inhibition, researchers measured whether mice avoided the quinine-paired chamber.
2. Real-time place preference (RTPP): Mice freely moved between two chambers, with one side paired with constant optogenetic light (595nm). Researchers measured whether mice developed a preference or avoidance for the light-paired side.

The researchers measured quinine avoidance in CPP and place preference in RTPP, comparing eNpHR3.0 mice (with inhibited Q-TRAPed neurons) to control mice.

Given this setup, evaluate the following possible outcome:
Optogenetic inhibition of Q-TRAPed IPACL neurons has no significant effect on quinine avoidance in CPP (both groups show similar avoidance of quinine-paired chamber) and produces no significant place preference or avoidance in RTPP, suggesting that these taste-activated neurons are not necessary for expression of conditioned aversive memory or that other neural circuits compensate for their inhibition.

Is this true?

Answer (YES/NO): NO